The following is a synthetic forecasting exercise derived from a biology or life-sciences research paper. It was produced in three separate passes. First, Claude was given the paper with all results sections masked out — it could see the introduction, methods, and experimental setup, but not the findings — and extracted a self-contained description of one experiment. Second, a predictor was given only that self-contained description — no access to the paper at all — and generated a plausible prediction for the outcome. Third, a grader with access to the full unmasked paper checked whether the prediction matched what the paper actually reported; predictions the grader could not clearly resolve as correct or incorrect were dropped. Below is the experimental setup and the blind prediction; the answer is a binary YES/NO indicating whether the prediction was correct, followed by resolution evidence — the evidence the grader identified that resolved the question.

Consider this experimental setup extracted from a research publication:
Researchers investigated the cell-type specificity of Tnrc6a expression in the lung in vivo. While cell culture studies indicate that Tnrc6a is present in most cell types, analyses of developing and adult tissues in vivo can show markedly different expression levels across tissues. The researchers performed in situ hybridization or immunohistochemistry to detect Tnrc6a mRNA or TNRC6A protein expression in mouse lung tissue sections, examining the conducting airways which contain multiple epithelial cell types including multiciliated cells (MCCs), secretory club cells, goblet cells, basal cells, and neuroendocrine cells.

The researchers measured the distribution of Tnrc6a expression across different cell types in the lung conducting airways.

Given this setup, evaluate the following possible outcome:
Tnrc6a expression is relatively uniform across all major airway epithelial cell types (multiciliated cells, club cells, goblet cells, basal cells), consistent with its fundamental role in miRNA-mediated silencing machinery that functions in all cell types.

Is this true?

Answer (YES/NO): NO